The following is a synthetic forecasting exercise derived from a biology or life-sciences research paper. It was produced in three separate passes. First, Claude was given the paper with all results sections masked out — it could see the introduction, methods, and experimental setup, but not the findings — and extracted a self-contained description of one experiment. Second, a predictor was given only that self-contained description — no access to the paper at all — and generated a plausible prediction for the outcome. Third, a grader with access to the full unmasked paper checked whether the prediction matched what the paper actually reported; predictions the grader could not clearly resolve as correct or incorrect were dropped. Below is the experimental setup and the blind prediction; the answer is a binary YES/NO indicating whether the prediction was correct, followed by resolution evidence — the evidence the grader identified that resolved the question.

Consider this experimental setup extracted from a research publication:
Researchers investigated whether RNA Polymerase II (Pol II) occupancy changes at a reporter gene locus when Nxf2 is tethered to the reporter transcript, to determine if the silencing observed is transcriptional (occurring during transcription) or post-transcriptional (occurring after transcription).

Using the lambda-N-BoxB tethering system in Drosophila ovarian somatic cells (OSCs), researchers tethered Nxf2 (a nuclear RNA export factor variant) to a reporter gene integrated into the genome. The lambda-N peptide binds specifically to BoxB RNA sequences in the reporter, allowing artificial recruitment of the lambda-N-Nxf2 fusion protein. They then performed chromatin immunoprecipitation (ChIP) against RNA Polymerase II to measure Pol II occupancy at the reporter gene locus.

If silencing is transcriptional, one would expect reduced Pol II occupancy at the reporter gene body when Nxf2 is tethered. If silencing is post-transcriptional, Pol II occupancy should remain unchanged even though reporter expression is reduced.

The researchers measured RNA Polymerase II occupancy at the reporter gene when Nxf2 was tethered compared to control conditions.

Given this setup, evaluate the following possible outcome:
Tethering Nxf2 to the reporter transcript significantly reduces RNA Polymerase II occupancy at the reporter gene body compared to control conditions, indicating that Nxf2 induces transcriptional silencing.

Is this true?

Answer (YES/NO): YES